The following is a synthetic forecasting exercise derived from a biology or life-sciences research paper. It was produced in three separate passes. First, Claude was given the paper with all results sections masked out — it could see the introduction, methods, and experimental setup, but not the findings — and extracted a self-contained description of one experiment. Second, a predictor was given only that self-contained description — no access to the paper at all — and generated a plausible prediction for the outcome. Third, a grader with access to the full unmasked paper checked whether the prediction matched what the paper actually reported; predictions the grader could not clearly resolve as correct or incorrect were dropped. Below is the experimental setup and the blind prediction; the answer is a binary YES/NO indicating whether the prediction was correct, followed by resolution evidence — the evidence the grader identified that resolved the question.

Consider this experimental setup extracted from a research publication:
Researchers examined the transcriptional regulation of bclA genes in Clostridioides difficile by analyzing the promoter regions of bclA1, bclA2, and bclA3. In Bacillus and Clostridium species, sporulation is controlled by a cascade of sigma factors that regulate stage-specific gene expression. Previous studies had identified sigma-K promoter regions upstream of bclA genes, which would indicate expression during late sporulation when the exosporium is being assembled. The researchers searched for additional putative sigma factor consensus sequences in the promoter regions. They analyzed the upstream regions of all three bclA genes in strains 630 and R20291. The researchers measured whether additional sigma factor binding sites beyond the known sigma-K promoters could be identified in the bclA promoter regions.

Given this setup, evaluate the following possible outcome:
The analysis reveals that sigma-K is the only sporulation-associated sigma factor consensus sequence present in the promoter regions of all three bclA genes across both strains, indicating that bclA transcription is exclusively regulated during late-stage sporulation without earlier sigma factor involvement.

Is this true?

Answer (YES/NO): NO